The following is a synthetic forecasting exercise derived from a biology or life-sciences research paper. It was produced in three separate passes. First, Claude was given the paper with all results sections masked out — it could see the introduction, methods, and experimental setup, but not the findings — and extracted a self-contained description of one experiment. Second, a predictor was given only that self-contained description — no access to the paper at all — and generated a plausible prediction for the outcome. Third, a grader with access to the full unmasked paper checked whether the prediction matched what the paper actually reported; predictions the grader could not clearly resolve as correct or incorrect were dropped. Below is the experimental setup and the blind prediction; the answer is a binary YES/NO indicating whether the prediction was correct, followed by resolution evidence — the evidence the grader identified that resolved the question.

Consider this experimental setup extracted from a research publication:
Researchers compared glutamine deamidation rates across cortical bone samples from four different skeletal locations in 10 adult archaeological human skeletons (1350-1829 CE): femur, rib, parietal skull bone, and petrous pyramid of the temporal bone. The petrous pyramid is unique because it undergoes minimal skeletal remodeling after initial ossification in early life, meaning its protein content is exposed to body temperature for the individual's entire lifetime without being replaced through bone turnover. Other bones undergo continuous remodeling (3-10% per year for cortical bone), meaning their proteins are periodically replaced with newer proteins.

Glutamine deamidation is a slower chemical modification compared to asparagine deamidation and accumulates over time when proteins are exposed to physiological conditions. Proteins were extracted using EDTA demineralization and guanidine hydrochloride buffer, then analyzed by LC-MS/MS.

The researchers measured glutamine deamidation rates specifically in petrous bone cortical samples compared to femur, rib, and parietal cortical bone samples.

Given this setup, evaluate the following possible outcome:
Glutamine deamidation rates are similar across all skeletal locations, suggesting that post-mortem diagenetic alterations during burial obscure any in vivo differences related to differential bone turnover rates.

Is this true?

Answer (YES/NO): NO